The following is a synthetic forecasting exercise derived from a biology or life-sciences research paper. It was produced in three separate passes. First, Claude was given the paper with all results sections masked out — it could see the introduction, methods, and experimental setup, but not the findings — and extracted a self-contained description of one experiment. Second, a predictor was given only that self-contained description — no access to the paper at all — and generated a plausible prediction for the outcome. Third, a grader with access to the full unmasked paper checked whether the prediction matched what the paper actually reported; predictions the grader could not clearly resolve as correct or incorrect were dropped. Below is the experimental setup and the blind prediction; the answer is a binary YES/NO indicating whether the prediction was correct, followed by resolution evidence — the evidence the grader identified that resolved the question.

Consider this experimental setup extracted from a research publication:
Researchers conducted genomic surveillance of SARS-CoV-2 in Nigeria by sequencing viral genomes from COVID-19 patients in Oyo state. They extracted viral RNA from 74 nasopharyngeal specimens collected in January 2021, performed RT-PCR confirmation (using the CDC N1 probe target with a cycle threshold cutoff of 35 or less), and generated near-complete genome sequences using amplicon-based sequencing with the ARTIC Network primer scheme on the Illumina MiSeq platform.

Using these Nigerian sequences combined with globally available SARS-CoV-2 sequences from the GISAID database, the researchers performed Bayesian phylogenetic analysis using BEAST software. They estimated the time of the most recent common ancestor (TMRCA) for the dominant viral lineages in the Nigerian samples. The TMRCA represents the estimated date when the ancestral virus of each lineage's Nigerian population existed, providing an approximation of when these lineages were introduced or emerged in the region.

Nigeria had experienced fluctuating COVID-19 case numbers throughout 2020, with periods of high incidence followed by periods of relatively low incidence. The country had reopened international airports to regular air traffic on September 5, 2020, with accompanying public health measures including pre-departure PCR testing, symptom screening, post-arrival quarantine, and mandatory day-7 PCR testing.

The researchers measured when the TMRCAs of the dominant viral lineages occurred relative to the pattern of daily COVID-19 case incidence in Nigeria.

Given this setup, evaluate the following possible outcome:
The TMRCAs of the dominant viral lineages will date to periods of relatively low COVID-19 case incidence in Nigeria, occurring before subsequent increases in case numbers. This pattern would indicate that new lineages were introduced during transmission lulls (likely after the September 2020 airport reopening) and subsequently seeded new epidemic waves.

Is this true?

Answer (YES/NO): YES